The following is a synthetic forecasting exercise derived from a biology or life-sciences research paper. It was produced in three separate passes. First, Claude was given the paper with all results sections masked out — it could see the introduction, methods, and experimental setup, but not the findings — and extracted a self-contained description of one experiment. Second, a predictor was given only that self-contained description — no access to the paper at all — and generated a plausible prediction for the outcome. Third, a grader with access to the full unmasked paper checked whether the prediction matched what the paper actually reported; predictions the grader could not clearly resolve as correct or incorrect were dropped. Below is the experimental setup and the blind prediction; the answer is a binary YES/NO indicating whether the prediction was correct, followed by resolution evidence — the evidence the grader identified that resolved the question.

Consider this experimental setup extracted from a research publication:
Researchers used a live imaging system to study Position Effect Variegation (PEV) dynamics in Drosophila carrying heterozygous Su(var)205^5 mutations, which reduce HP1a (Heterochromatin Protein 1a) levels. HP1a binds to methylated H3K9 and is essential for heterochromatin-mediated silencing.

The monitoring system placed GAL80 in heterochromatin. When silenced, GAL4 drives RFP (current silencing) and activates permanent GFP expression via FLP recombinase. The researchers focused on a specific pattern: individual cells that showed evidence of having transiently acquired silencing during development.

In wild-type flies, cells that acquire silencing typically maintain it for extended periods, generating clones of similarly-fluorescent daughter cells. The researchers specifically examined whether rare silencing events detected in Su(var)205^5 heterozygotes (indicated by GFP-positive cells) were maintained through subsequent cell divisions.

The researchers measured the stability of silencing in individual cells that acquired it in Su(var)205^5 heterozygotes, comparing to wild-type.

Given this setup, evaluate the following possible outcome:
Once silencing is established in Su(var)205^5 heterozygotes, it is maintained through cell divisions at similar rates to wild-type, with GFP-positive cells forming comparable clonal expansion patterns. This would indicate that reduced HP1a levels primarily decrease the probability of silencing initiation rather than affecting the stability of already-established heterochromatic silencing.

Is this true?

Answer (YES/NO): NO